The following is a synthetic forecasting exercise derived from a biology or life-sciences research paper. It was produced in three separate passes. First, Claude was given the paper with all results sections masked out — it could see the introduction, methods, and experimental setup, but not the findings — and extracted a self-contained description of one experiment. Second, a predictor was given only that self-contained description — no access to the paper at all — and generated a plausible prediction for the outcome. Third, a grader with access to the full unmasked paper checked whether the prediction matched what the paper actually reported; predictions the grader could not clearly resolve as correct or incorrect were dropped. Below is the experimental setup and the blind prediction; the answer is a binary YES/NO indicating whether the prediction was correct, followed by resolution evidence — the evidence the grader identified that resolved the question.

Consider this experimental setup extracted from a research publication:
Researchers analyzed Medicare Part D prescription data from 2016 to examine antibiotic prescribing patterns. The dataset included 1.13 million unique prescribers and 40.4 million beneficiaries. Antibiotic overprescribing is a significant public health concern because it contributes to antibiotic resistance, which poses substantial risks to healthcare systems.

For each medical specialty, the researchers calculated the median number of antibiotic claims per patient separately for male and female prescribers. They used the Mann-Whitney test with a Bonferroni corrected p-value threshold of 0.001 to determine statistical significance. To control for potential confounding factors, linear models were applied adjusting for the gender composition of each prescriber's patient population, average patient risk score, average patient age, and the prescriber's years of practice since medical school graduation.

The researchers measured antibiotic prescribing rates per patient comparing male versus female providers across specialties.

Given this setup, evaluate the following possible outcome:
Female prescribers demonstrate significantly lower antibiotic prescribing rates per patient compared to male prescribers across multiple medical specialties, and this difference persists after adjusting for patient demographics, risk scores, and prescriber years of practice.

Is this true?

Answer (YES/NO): NO